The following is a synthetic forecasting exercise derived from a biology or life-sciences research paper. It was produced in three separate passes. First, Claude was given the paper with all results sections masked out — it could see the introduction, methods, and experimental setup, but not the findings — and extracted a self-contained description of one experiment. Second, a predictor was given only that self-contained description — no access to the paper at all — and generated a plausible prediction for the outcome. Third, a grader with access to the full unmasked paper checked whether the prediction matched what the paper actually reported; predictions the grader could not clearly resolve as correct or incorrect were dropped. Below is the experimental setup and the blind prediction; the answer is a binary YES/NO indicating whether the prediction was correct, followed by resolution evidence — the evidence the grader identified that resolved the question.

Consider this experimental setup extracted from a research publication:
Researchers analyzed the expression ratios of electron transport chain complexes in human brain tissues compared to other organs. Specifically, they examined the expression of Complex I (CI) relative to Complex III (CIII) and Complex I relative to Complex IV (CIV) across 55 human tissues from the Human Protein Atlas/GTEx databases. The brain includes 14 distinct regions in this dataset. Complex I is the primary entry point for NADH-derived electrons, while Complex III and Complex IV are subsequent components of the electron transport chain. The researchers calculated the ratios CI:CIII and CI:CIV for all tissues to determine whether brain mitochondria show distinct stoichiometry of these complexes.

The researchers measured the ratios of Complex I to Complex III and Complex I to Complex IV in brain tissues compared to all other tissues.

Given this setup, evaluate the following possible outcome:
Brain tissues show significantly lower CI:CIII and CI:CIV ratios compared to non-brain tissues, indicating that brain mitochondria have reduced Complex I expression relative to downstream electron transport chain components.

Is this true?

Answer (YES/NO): NO